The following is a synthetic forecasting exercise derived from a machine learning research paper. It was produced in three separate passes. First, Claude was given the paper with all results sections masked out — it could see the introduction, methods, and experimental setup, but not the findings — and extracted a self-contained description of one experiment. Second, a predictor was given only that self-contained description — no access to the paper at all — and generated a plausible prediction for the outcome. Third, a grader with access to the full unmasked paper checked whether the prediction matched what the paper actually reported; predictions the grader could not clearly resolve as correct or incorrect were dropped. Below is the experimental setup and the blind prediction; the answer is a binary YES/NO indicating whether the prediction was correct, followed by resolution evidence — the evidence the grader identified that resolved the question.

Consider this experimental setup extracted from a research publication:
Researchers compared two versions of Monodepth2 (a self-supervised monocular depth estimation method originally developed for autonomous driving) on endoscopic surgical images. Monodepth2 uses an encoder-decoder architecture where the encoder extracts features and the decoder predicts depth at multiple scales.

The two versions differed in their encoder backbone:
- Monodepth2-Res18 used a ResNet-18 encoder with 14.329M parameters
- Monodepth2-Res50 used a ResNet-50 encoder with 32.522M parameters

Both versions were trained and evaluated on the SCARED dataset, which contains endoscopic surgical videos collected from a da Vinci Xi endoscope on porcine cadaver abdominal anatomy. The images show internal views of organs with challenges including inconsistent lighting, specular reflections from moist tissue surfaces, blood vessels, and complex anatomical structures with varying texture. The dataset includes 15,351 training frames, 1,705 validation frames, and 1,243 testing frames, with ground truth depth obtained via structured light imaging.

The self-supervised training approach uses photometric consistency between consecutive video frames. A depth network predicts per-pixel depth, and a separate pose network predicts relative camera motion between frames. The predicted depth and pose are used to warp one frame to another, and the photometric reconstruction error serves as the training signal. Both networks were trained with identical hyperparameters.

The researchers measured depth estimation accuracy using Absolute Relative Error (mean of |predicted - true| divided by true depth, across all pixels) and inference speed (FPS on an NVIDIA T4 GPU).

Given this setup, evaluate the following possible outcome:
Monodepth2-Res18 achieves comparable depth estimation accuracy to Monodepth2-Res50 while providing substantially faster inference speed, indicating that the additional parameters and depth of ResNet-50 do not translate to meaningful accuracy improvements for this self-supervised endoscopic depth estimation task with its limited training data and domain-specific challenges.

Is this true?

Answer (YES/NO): NO